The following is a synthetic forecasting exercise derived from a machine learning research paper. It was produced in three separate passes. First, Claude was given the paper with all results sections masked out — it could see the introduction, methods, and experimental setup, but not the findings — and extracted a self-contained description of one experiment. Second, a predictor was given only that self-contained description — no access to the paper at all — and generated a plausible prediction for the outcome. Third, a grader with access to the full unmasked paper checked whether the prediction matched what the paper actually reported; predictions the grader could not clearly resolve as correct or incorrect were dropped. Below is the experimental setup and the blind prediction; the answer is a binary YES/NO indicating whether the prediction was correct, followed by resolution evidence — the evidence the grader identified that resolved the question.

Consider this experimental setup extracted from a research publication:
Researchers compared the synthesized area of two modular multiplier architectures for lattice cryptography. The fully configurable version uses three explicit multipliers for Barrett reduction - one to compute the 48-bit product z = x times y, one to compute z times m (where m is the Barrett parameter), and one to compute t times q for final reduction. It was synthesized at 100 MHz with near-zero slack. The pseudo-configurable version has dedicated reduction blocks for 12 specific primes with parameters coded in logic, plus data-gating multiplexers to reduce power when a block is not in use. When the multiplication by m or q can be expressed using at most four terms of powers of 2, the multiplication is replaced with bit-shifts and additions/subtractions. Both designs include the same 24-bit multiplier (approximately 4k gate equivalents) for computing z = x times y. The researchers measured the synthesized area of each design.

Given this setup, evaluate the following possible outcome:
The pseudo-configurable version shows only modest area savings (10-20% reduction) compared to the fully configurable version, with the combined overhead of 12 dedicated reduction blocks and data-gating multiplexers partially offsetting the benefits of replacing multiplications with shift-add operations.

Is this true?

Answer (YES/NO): NO